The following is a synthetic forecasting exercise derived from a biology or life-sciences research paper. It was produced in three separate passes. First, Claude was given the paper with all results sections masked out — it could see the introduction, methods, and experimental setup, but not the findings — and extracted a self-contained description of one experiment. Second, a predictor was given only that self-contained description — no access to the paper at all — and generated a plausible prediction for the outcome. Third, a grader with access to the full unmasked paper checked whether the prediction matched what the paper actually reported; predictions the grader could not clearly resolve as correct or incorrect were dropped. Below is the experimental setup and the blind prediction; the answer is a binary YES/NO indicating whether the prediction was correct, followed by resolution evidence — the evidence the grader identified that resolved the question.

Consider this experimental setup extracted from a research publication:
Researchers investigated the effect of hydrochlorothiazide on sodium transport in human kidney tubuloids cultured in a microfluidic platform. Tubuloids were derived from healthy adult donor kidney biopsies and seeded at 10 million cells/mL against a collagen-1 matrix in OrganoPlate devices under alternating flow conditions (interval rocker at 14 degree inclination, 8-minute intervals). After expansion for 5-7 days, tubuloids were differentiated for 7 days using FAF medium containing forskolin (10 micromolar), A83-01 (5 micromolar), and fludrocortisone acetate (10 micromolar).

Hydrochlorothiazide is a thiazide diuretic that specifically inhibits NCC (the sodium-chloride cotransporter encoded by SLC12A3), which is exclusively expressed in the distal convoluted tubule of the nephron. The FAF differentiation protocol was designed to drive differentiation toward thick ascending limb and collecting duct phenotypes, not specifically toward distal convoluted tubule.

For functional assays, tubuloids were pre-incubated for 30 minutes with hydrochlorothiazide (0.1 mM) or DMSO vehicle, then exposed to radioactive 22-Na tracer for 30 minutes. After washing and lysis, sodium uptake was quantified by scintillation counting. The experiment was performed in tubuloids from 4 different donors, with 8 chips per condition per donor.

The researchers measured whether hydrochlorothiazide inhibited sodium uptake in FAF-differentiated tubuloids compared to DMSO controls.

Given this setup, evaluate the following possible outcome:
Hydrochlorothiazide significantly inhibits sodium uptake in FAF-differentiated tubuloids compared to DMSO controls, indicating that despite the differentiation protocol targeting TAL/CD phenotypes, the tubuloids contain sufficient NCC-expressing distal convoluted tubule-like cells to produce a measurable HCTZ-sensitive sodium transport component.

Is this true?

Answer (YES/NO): NO